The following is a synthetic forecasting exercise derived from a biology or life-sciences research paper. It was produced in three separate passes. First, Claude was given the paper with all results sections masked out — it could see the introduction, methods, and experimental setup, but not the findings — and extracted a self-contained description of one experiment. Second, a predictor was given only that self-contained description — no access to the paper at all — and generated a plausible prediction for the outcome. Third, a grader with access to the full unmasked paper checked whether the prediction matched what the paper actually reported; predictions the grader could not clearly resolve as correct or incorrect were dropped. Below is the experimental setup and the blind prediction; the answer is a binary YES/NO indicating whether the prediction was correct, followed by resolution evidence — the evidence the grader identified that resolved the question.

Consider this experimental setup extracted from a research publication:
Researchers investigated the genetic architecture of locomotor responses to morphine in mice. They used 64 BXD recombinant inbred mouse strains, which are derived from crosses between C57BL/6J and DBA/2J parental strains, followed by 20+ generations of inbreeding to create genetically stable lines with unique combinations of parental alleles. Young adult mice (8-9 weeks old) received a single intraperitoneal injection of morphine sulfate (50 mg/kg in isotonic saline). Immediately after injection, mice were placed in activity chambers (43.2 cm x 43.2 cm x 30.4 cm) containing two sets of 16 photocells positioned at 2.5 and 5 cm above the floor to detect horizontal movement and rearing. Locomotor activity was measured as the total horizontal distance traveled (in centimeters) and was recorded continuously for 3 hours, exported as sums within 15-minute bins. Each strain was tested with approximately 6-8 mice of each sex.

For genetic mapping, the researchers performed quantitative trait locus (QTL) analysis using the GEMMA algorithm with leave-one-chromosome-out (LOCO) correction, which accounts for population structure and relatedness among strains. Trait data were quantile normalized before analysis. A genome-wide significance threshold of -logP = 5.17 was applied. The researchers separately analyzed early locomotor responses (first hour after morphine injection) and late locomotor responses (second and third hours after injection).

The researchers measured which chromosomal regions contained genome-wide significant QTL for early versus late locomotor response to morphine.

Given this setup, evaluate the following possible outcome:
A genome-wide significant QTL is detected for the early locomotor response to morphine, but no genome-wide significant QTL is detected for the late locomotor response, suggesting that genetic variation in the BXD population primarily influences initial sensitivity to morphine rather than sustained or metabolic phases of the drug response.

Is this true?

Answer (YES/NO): NO